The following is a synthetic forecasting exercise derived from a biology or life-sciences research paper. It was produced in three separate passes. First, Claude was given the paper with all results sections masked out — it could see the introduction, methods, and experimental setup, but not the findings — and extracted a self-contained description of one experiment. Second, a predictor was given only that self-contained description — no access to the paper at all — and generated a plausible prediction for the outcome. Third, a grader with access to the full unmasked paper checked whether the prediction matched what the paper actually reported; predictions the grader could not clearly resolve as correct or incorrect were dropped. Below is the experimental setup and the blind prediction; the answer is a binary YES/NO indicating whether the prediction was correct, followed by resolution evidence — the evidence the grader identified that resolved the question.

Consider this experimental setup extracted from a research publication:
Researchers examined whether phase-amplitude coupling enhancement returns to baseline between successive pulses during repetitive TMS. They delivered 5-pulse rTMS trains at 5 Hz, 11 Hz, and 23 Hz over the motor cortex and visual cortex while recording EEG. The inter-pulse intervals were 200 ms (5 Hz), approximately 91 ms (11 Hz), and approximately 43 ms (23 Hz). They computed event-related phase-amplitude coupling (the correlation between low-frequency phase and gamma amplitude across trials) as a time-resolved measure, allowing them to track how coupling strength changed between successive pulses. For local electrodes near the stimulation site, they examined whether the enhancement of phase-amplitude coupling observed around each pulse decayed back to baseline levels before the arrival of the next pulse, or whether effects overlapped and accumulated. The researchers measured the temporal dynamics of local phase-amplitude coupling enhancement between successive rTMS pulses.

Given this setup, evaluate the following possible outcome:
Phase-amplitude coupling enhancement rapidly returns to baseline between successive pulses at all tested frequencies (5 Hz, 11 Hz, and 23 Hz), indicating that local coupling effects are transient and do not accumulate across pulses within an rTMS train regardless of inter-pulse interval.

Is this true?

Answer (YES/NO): NO